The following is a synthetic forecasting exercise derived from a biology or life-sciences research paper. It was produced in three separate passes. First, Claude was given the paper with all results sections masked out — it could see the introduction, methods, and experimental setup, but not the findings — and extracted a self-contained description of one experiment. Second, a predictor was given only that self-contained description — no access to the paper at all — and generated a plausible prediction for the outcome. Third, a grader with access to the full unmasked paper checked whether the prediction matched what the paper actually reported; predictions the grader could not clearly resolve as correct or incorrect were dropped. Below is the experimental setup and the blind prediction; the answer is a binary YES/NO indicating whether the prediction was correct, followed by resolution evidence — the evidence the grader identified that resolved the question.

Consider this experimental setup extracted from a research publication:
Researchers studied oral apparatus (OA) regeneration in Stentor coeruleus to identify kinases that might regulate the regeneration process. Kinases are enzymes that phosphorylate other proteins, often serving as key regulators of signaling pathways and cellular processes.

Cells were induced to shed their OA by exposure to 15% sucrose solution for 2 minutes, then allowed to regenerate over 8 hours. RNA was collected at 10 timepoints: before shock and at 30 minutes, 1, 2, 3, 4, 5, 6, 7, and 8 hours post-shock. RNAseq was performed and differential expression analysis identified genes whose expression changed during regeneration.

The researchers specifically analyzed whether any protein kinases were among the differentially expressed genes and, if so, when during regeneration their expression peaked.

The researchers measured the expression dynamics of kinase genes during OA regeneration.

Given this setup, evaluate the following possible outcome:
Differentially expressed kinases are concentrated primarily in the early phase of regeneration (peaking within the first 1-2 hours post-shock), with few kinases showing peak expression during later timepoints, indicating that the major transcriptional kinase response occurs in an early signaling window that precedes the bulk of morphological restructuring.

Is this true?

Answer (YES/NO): NO